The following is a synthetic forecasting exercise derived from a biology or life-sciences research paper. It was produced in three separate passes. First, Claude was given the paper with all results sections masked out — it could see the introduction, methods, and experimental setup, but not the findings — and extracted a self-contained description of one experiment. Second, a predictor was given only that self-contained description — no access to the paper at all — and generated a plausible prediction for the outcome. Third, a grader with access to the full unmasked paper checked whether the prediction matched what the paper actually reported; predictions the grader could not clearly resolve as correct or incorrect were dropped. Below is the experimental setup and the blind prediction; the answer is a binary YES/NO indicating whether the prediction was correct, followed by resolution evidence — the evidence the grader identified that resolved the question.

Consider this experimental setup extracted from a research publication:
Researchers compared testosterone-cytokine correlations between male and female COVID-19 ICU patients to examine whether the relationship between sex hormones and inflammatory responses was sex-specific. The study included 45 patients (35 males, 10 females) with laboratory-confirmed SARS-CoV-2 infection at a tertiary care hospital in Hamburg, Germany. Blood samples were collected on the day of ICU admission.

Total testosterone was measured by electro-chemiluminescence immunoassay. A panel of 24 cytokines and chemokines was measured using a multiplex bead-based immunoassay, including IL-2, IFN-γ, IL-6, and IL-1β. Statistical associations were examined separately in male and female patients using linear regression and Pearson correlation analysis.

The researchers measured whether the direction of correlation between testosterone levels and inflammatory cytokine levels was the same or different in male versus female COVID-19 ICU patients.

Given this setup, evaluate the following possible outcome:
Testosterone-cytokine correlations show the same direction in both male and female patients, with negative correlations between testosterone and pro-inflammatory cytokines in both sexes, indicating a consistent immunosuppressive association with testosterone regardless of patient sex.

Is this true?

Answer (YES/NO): NO